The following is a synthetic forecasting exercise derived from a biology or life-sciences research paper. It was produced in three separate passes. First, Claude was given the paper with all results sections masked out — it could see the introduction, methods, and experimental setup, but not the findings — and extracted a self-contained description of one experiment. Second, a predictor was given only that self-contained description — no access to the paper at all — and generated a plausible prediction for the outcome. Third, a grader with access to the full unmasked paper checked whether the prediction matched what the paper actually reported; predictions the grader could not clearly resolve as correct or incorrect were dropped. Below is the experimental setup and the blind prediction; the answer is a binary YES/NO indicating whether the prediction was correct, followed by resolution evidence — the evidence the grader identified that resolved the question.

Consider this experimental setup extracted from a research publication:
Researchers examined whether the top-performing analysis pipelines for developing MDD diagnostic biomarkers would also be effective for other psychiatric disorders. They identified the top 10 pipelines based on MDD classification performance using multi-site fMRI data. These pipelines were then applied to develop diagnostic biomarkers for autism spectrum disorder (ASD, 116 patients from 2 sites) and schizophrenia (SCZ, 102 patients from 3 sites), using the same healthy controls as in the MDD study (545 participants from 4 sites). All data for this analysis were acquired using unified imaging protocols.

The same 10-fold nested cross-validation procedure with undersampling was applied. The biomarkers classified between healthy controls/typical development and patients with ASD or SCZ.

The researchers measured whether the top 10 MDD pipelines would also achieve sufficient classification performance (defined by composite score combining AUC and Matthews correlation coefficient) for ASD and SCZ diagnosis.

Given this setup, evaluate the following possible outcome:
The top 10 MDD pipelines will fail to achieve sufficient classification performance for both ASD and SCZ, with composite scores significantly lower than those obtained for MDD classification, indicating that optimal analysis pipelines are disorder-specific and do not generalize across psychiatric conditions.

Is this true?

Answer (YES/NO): NO